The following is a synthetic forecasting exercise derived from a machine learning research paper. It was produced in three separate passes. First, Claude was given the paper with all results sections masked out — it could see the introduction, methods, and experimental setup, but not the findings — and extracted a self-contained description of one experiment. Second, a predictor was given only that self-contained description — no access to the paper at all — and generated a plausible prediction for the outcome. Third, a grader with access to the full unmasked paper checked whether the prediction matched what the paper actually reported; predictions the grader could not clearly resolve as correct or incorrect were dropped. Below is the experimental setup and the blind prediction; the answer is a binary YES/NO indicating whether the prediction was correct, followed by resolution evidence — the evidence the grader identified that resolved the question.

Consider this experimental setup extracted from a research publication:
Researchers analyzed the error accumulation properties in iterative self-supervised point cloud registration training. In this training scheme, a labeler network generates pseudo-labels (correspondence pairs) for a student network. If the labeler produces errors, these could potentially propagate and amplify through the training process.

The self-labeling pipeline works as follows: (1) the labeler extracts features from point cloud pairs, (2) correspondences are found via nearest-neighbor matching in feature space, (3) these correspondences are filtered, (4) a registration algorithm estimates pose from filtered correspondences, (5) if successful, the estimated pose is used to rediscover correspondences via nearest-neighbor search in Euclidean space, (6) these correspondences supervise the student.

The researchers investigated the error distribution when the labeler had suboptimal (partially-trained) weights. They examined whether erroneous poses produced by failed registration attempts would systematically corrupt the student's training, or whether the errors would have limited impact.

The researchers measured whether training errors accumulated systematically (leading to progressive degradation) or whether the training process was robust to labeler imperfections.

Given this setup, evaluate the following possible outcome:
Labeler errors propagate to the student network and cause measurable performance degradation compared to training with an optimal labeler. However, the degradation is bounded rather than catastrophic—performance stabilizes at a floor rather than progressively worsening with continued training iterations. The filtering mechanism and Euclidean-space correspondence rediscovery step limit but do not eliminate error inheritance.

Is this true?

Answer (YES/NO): NO